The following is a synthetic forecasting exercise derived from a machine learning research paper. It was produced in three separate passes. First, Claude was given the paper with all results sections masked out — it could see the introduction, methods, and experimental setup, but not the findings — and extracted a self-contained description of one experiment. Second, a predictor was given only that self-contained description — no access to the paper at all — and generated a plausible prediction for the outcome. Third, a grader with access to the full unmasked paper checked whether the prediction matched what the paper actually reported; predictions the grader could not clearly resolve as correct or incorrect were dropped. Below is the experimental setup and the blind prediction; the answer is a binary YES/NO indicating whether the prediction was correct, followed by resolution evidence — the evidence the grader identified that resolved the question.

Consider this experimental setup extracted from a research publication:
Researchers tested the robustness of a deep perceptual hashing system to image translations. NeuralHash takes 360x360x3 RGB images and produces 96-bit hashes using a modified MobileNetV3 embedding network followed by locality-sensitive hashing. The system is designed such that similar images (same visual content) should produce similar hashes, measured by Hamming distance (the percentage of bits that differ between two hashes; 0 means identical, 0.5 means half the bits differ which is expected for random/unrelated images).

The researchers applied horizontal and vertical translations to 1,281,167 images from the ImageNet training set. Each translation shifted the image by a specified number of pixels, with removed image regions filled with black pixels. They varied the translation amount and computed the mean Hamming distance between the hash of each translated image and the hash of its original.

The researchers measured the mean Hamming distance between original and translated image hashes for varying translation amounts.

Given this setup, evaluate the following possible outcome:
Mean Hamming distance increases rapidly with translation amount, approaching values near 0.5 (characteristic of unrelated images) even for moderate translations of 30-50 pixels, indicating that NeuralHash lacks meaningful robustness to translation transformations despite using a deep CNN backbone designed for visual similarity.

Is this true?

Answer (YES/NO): NO